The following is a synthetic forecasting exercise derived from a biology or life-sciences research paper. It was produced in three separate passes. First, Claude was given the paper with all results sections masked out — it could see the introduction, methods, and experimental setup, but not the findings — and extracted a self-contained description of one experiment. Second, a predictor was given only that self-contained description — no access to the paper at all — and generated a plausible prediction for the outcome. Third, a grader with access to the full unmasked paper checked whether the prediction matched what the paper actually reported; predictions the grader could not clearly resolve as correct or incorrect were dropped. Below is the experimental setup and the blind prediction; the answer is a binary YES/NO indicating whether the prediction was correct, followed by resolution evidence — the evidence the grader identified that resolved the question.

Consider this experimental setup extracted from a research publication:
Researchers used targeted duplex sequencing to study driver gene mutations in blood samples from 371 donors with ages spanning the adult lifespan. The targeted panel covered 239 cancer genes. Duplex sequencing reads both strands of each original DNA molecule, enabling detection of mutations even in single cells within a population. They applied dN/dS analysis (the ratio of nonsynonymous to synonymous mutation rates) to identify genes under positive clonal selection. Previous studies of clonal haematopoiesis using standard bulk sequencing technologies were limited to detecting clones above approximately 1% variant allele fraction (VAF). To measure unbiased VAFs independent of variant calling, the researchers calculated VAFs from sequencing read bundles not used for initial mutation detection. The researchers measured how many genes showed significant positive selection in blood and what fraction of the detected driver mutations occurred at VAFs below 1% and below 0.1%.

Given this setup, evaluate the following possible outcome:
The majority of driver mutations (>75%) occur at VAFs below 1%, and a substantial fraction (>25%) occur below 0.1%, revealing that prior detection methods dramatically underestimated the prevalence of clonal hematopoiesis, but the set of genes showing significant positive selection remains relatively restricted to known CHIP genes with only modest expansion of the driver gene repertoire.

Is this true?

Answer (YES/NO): YES